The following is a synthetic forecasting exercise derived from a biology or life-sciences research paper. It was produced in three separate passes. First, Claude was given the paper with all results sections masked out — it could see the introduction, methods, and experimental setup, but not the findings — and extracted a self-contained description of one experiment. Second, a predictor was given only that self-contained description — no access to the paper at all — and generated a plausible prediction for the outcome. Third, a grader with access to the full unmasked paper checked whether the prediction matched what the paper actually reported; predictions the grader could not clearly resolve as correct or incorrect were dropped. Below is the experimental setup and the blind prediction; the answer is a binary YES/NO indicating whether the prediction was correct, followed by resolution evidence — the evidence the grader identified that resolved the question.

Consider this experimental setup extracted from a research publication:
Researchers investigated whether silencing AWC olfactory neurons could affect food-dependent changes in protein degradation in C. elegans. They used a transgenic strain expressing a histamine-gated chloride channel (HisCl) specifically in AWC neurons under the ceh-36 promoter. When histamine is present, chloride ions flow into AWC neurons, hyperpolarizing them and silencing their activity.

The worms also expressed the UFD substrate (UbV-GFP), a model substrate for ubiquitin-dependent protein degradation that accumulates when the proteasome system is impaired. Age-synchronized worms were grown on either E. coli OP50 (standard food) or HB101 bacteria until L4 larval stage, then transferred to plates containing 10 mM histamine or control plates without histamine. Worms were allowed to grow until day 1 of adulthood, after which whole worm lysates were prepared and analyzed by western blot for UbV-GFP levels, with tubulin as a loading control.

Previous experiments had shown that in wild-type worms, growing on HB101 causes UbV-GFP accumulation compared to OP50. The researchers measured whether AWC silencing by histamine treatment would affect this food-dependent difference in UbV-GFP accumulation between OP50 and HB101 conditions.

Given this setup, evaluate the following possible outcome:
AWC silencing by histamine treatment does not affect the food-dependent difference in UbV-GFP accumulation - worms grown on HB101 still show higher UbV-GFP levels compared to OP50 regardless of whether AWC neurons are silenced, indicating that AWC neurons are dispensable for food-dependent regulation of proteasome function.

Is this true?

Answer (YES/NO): NO